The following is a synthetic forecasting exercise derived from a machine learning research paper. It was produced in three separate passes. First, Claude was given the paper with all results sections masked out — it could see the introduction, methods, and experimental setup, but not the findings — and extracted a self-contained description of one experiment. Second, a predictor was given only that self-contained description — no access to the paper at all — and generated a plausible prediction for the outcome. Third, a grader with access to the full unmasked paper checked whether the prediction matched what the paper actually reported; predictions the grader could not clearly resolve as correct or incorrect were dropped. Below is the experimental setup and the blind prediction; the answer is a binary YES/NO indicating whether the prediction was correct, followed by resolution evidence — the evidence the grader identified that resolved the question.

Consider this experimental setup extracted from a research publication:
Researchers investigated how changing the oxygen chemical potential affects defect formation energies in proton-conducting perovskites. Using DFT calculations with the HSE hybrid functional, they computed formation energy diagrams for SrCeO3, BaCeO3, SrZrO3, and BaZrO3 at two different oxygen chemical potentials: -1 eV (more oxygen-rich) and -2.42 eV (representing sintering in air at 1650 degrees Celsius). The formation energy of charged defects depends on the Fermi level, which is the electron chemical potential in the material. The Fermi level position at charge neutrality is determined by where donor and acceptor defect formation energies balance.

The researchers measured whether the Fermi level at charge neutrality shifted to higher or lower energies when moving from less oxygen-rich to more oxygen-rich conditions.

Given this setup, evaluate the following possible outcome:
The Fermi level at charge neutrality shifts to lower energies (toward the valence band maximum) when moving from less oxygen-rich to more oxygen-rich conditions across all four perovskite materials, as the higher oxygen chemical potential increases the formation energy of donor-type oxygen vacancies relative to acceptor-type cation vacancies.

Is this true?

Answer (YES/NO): YES